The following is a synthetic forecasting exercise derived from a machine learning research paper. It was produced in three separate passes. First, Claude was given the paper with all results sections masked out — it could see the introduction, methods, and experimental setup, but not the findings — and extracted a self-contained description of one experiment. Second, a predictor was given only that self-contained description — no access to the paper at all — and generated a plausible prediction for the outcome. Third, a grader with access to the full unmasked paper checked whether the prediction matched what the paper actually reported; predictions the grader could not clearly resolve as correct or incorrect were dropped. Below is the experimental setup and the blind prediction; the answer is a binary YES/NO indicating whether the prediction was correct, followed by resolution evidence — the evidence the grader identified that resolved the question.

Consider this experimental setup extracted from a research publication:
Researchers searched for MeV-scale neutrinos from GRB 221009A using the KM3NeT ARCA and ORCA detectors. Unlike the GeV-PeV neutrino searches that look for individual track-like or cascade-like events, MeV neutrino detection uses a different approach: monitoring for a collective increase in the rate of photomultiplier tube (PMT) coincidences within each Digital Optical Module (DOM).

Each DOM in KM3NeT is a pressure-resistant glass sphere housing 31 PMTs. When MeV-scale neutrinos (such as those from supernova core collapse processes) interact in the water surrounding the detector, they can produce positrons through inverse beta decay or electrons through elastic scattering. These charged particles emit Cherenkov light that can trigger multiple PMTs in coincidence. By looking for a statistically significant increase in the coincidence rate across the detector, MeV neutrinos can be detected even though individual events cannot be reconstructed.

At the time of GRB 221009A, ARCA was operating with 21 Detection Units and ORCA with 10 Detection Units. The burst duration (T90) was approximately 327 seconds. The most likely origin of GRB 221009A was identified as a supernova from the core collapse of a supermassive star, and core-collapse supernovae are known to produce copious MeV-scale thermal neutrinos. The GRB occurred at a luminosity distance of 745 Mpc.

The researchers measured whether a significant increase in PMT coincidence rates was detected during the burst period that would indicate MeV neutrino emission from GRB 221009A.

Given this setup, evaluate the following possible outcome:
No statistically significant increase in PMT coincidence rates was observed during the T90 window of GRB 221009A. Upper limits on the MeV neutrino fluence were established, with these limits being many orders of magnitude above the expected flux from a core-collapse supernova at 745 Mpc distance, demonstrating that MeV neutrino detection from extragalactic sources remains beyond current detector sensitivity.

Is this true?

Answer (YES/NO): NO